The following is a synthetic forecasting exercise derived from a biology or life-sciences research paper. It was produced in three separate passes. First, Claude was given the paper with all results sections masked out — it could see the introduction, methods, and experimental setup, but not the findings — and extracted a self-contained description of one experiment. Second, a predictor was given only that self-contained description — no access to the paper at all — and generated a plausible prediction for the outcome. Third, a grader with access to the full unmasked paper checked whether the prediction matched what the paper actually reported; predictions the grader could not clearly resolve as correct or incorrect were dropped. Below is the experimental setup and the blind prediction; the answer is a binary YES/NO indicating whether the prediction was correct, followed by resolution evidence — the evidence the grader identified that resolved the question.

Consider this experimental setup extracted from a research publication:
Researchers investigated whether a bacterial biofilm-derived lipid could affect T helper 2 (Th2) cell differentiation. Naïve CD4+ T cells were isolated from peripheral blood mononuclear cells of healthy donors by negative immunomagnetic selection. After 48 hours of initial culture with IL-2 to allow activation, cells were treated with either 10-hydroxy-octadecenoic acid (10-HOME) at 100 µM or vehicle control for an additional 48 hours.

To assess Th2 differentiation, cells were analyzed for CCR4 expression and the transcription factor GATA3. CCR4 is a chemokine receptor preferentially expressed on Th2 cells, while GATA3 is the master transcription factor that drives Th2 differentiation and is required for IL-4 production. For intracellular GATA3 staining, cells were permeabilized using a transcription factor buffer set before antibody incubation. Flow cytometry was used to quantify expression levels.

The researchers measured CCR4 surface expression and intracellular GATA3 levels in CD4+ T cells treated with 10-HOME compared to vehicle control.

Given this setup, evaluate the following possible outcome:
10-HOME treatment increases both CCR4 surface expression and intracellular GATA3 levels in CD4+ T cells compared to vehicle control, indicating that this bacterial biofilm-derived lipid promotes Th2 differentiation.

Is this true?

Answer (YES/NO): NO